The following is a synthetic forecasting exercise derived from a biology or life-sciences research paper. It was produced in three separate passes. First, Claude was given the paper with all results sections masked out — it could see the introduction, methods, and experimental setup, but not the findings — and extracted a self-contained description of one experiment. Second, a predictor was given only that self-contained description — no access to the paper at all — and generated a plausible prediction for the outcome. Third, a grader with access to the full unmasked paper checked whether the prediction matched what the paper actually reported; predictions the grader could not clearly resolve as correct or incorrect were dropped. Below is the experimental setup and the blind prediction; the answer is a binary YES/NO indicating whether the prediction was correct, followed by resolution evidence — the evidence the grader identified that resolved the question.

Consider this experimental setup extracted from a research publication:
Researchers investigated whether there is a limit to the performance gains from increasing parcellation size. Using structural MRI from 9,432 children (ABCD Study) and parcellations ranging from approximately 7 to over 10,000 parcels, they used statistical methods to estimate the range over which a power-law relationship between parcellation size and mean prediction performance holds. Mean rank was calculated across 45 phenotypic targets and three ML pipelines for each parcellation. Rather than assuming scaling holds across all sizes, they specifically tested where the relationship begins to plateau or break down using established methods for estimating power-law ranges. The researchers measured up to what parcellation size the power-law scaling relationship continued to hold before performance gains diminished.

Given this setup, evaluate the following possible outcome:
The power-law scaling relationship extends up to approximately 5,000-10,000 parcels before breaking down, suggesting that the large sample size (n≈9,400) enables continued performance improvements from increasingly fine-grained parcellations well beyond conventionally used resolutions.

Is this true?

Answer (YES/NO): NO